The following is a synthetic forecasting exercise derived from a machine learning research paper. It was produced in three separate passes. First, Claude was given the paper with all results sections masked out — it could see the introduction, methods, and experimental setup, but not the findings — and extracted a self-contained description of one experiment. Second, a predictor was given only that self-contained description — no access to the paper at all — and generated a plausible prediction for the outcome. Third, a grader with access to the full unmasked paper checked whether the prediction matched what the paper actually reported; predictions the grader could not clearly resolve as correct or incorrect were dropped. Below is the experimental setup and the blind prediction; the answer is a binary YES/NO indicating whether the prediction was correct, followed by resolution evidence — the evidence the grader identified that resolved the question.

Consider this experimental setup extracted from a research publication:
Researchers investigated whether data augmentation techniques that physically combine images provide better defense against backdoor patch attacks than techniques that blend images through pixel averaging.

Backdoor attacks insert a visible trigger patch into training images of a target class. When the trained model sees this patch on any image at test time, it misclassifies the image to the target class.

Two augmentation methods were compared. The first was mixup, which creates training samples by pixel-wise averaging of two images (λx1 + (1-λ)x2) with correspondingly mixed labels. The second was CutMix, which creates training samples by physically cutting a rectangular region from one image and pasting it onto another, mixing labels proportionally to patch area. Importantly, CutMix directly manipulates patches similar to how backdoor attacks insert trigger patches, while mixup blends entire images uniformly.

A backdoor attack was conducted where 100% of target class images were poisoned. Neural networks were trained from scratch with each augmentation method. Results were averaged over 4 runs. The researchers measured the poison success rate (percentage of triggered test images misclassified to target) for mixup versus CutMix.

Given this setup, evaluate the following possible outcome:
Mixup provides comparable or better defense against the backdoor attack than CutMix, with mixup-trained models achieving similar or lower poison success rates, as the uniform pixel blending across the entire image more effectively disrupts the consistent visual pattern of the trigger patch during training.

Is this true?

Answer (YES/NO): NO